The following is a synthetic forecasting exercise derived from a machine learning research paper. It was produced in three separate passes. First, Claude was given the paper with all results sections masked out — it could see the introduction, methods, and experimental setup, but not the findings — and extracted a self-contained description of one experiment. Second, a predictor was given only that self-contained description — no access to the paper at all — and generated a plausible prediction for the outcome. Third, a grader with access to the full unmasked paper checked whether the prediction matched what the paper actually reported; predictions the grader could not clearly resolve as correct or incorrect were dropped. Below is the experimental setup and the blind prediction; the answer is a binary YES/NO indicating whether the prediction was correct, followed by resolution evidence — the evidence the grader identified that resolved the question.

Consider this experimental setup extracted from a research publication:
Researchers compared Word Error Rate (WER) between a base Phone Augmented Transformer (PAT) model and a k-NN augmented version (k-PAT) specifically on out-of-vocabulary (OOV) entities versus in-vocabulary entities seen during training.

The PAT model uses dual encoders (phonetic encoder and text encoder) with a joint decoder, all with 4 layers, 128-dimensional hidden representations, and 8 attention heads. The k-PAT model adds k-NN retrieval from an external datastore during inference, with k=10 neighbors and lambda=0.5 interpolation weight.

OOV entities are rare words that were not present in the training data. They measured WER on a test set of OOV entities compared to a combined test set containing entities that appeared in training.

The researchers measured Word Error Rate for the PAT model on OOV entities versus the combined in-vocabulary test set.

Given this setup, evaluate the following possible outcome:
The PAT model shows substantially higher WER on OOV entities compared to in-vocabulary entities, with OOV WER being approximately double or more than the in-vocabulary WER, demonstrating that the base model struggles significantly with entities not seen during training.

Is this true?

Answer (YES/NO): YES